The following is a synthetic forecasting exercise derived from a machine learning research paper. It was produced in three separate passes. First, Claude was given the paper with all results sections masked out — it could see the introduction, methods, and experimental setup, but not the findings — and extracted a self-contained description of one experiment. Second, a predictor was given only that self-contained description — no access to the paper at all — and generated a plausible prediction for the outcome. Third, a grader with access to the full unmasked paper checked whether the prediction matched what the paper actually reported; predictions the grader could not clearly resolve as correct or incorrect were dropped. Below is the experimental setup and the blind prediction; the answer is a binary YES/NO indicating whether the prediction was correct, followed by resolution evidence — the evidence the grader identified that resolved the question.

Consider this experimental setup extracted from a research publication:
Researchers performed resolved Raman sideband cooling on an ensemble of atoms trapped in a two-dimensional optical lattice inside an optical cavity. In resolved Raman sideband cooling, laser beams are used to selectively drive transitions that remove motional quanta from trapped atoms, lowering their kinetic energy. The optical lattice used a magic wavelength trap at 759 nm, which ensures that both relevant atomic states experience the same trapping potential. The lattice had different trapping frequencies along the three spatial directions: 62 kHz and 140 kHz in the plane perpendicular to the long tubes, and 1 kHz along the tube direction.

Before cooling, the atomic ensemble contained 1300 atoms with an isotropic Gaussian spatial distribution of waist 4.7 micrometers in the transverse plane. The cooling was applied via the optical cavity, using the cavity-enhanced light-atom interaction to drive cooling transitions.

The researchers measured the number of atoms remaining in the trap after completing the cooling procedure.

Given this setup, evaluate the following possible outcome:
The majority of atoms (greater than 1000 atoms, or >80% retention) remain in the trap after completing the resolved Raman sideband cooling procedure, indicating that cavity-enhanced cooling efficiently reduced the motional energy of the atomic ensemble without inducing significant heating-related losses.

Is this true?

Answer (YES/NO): NO